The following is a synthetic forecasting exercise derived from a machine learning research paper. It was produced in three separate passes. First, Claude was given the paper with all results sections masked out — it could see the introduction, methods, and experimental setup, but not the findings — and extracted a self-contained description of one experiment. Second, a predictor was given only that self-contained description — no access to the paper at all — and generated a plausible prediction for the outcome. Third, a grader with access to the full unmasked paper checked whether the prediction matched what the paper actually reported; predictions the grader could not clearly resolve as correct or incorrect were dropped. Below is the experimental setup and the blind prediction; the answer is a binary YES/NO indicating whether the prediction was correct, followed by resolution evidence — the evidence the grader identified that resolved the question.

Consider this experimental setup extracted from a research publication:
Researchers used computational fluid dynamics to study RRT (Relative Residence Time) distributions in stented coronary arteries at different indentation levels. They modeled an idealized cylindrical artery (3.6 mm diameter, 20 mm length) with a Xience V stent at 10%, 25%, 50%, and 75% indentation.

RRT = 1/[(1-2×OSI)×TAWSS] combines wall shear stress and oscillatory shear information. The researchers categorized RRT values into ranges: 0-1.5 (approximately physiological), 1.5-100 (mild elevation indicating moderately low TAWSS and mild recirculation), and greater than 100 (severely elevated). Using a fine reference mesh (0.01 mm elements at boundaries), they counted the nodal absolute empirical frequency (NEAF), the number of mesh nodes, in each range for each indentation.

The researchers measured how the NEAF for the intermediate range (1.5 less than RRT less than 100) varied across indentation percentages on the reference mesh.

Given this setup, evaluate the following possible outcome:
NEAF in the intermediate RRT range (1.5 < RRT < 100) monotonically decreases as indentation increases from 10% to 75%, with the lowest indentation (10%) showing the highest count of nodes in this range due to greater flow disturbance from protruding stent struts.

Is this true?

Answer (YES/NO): YES